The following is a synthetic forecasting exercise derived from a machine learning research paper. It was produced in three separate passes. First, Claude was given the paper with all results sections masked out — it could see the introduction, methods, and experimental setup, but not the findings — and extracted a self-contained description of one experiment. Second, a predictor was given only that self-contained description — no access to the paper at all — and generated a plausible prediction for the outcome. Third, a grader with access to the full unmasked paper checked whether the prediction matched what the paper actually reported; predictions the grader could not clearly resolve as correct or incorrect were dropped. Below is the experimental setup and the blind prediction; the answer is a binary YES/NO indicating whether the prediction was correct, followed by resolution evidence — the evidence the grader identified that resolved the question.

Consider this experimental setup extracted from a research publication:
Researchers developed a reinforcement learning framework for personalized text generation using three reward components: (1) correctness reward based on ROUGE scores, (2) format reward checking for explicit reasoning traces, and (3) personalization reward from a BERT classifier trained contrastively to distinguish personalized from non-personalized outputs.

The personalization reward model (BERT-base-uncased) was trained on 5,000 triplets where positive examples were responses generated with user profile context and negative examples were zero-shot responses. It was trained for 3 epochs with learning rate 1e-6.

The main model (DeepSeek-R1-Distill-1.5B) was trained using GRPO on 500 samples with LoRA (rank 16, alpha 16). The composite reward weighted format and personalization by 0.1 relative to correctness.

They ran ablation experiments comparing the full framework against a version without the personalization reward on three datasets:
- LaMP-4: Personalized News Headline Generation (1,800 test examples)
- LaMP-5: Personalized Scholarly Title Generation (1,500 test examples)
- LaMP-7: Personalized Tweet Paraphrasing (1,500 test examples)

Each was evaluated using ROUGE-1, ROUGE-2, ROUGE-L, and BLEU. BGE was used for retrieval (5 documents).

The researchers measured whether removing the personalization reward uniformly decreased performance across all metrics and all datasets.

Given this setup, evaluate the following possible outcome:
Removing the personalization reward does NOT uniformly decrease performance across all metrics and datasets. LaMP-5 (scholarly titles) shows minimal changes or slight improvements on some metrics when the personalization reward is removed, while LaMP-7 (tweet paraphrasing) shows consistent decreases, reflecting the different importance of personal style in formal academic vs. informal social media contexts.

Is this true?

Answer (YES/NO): NO